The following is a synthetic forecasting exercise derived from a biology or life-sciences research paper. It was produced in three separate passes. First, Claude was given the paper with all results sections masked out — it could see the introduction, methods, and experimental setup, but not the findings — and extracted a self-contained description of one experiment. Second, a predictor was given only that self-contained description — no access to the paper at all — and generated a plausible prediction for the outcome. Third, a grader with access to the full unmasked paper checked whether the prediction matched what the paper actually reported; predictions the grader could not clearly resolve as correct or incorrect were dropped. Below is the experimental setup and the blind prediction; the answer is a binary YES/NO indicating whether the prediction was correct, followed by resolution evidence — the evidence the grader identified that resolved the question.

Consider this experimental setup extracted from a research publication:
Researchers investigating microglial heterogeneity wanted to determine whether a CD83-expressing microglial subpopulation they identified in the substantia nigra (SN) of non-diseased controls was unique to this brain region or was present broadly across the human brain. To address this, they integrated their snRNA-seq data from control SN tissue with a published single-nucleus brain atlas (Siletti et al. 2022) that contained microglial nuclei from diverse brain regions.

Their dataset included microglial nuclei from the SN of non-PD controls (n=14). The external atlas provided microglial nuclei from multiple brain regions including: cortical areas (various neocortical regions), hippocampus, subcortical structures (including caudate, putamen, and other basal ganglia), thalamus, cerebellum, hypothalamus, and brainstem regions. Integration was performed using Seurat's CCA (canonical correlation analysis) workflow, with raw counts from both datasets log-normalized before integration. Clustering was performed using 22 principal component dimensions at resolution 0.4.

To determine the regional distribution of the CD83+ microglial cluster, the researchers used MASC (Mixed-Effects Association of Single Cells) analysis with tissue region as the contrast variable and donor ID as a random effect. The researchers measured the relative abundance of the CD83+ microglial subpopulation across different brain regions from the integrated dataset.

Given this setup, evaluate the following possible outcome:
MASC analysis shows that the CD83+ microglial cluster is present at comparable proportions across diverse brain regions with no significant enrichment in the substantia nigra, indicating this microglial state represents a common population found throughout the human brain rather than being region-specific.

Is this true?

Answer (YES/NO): NO